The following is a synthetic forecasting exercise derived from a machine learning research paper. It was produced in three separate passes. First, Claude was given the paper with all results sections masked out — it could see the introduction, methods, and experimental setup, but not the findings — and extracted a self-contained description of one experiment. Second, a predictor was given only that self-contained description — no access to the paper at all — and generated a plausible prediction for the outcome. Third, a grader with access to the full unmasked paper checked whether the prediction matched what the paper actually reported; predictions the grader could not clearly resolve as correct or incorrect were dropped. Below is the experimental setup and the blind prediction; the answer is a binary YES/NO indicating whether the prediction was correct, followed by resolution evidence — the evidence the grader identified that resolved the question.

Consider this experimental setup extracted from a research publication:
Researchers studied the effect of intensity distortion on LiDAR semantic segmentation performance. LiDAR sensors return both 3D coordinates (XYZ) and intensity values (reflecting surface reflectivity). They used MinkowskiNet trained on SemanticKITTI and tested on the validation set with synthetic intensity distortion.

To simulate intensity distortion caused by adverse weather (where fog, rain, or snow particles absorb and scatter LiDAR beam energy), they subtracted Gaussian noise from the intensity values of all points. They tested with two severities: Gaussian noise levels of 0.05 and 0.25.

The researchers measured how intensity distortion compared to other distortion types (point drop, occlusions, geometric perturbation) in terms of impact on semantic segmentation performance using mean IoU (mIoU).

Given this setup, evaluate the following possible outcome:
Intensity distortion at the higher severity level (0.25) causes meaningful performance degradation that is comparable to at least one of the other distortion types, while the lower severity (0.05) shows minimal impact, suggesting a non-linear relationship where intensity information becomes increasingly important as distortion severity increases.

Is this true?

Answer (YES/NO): NO